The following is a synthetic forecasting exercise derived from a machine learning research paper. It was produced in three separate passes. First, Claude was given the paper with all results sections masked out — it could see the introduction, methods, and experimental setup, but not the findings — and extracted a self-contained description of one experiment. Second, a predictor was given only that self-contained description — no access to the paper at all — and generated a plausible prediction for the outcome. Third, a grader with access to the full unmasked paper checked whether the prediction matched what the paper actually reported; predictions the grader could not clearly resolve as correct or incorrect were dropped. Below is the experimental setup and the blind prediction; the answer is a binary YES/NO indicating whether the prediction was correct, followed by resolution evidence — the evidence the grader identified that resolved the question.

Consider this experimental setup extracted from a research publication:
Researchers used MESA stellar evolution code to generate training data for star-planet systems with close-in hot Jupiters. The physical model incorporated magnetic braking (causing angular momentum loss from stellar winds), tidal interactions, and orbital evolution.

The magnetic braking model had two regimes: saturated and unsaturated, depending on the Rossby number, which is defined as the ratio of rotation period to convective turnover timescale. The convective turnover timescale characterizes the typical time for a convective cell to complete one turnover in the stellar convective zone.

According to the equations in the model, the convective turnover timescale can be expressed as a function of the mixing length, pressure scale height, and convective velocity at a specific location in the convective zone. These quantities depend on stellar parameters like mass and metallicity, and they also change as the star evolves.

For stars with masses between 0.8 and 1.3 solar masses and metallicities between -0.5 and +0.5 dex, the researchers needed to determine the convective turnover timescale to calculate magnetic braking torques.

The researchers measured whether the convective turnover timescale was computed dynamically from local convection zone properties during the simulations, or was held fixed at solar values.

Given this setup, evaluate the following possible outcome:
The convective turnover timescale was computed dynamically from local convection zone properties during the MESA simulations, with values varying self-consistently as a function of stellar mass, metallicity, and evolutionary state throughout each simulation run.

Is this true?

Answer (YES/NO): YES